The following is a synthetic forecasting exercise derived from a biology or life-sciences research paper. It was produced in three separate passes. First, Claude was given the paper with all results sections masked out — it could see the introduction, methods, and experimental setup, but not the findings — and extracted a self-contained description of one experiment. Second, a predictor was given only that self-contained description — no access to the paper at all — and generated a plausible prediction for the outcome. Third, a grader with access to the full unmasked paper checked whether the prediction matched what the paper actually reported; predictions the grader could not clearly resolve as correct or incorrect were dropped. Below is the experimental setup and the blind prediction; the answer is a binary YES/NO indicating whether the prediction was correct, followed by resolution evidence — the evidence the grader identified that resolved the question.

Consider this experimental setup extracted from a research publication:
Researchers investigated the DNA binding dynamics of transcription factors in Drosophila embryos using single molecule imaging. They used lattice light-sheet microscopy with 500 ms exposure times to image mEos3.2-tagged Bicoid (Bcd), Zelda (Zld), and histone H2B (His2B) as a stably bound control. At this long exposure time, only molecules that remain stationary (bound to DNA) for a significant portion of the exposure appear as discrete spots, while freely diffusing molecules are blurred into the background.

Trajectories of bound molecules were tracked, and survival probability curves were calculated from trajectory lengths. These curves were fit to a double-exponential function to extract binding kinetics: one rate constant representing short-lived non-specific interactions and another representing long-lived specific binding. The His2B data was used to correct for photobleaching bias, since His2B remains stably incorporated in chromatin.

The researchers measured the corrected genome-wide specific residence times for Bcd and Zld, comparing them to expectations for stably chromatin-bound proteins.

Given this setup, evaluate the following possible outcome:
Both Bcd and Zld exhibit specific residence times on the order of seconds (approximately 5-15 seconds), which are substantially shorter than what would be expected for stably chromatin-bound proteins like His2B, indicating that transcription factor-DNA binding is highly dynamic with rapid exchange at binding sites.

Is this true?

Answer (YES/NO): NO